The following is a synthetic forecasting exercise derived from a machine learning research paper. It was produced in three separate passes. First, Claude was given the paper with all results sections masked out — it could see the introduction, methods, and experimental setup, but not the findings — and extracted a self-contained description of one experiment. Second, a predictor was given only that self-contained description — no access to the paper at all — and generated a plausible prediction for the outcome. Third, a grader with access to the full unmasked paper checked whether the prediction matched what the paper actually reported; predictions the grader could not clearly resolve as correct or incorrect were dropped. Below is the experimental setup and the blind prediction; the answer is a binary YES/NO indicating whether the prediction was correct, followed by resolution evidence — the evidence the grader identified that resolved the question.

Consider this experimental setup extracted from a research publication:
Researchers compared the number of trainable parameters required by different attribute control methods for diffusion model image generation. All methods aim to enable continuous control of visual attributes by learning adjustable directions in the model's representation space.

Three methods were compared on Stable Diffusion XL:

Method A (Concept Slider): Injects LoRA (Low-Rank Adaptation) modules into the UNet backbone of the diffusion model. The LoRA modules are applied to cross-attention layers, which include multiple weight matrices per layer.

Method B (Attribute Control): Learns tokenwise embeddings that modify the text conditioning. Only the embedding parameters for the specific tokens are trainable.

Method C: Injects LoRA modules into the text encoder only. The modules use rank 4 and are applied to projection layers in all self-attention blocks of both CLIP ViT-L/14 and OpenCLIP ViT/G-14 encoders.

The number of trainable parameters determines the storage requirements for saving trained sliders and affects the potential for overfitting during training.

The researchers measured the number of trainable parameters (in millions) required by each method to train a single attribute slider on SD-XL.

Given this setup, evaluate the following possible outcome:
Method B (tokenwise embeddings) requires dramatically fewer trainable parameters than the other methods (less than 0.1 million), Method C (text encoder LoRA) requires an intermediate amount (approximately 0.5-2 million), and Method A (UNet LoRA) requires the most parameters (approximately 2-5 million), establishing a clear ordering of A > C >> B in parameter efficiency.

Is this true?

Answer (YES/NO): YES